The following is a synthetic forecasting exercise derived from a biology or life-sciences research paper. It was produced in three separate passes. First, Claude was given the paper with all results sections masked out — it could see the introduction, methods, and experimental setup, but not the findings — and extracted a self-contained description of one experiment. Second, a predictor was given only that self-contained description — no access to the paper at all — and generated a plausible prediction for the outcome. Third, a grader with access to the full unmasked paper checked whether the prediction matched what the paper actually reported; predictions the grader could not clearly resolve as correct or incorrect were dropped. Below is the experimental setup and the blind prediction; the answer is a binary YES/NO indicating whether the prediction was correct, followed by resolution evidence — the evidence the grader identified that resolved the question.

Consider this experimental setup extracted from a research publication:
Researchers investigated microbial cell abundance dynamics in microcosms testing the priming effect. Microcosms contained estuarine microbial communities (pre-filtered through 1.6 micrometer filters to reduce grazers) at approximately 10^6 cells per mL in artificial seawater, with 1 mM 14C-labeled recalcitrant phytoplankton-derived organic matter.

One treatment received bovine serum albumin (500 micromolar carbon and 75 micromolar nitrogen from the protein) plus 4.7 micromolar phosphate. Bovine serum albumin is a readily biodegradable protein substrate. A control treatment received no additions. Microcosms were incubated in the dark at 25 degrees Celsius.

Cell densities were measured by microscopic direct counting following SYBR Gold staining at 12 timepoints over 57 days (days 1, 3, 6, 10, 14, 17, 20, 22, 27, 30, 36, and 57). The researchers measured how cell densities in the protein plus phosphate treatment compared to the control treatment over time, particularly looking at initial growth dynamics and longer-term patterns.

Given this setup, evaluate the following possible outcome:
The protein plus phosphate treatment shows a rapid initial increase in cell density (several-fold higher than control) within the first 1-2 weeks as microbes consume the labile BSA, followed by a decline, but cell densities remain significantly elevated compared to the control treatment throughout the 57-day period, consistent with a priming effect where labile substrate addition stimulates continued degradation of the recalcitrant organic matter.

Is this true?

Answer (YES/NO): NO